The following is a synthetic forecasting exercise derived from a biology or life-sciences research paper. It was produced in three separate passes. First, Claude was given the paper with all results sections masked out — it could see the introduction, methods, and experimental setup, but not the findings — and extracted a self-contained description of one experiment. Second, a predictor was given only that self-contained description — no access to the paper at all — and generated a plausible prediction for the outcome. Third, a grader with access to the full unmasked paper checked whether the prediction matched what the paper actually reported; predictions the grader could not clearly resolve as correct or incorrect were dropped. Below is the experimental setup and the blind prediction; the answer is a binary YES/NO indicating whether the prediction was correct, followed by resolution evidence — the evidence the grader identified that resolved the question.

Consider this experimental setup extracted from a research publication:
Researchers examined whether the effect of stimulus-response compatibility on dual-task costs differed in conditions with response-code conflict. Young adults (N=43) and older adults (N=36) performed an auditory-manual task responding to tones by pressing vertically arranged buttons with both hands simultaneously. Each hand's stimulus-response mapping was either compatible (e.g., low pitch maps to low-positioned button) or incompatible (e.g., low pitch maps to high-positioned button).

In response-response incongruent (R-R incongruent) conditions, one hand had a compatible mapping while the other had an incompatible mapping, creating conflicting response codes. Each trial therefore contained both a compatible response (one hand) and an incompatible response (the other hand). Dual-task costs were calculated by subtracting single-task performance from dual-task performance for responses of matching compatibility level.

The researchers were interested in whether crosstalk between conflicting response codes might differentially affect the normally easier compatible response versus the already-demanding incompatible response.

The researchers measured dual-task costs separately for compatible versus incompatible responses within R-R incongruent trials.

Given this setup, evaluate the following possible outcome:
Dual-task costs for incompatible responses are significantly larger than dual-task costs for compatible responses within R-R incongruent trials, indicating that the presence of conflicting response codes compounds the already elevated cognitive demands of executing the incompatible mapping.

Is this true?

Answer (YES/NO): NO